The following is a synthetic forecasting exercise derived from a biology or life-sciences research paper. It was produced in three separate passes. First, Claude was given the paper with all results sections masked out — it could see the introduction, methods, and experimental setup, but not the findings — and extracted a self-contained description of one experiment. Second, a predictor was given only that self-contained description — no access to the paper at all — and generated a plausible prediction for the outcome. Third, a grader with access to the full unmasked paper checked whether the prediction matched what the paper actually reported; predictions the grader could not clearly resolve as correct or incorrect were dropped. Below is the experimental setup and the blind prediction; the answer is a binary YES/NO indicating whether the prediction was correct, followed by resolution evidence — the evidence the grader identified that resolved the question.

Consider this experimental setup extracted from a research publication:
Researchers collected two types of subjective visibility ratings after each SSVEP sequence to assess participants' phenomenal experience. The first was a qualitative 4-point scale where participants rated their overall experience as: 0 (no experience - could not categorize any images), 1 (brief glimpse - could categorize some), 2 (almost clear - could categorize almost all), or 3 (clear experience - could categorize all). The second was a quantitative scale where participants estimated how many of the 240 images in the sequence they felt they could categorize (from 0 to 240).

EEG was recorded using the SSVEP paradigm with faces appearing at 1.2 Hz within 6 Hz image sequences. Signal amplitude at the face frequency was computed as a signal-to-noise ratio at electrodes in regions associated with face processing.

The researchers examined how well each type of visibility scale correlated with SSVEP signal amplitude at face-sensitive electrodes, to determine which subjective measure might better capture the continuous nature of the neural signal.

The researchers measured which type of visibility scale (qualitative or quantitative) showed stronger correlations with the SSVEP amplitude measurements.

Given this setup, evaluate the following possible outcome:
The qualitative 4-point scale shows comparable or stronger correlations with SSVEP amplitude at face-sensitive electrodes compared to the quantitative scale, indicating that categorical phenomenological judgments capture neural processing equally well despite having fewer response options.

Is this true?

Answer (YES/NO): NO